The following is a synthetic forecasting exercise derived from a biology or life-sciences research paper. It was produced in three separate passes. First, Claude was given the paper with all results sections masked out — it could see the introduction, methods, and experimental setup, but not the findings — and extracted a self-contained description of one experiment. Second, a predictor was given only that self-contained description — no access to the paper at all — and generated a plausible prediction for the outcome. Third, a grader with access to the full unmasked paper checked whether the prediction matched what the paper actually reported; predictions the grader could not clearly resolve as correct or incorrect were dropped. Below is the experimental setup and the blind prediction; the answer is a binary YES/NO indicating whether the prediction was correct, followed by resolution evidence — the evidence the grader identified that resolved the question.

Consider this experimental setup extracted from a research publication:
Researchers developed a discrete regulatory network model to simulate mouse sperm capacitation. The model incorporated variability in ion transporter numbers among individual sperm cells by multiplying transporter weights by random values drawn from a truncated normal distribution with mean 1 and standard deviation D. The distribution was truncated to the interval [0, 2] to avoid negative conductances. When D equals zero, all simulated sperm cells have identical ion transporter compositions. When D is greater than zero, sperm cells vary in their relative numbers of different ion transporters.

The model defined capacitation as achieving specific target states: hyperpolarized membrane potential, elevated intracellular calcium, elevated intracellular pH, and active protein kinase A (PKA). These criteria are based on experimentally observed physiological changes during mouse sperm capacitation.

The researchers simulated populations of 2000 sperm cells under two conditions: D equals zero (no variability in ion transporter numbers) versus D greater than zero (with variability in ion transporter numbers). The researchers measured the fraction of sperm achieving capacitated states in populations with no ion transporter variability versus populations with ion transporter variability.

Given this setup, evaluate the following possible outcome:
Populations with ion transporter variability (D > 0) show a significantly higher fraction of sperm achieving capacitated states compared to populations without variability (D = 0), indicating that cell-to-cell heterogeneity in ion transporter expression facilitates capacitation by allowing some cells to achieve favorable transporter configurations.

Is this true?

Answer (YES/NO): YES